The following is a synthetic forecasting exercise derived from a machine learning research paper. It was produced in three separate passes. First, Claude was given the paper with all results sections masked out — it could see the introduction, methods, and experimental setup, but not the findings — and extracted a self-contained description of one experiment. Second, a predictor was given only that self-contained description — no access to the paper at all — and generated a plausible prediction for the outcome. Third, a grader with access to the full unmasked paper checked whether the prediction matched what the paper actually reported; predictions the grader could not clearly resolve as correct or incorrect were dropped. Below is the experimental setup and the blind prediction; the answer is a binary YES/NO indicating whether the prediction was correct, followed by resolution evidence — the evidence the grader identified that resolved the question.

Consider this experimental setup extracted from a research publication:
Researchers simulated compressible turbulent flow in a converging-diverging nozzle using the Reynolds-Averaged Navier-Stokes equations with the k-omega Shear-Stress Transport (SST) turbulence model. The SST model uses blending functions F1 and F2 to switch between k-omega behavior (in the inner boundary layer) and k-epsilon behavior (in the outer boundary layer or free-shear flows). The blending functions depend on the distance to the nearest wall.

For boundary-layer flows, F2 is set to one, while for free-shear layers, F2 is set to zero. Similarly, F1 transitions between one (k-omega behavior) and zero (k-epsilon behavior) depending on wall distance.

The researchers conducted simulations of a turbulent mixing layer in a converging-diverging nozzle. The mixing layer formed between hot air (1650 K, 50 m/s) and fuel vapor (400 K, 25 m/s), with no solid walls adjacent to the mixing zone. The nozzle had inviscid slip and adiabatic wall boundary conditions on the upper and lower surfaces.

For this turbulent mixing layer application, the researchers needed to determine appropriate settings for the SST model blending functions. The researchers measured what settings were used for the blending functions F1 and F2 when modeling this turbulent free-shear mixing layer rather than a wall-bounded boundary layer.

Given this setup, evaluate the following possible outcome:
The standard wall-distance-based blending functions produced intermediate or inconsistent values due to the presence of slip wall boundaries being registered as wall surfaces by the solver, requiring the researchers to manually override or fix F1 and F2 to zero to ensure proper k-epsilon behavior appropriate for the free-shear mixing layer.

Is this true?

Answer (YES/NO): NO